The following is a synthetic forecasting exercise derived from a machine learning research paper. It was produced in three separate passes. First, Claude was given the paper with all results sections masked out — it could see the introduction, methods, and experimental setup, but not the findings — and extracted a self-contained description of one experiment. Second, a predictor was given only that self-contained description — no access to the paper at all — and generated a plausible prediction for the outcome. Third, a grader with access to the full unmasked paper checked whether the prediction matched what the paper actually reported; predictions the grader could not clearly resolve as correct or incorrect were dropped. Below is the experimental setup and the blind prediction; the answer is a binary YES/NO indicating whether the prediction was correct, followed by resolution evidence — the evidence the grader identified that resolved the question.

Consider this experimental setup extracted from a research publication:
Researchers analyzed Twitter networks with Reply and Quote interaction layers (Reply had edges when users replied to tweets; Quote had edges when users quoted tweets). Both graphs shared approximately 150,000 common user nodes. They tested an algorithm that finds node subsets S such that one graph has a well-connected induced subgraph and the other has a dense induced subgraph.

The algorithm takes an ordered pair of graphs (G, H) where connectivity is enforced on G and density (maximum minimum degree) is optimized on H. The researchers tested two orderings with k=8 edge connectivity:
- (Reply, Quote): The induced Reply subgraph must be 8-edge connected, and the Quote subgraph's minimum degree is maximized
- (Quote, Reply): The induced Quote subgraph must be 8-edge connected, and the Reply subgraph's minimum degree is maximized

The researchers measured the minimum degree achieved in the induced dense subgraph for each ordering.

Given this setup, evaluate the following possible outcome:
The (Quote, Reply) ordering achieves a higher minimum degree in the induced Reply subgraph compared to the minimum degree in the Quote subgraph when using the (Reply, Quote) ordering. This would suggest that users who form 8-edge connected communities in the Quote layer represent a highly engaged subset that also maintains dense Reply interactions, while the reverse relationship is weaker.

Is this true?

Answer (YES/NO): NO